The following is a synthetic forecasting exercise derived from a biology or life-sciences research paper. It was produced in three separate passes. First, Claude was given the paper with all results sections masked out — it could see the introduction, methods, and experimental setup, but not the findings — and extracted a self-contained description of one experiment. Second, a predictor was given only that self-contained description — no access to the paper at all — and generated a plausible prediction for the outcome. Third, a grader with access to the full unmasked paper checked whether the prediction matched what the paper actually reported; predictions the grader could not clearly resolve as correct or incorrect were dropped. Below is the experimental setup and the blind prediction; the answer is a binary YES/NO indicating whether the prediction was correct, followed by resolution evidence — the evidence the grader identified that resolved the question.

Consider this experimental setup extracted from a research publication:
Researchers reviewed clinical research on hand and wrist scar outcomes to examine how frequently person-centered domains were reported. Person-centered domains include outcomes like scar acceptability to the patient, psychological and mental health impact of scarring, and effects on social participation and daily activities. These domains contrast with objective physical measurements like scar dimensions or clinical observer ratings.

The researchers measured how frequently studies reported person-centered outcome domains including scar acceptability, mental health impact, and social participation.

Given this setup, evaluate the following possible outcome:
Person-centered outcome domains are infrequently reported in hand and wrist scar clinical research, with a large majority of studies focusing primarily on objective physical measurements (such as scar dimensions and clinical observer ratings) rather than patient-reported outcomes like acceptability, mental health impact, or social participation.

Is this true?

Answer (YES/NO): YES